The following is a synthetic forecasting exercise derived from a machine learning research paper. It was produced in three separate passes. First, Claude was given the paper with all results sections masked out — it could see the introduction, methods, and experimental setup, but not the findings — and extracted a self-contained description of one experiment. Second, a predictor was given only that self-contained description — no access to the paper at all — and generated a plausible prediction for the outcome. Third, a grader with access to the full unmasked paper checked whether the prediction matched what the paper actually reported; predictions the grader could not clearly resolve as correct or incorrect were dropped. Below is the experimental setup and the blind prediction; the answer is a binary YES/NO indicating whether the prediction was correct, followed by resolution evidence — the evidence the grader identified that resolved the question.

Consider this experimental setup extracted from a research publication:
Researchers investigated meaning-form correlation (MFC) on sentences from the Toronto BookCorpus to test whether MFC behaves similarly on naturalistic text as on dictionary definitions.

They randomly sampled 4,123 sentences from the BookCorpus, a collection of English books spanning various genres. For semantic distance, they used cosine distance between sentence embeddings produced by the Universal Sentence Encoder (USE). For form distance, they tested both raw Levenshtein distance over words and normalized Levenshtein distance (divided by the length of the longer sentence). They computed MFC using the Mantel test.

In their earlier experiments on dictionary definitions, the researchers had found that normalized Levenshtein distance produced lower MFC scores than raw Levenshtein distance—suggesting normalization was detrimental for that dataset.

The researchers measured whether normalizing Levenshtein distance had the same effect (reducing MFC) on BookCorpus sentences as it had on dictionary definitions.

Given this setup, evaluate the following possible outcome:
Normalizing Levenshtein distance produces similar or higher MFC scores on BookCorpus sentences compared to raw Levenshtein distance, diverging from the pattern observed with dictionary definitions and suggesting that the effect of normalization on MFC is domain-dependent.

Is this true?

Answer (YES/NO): YES